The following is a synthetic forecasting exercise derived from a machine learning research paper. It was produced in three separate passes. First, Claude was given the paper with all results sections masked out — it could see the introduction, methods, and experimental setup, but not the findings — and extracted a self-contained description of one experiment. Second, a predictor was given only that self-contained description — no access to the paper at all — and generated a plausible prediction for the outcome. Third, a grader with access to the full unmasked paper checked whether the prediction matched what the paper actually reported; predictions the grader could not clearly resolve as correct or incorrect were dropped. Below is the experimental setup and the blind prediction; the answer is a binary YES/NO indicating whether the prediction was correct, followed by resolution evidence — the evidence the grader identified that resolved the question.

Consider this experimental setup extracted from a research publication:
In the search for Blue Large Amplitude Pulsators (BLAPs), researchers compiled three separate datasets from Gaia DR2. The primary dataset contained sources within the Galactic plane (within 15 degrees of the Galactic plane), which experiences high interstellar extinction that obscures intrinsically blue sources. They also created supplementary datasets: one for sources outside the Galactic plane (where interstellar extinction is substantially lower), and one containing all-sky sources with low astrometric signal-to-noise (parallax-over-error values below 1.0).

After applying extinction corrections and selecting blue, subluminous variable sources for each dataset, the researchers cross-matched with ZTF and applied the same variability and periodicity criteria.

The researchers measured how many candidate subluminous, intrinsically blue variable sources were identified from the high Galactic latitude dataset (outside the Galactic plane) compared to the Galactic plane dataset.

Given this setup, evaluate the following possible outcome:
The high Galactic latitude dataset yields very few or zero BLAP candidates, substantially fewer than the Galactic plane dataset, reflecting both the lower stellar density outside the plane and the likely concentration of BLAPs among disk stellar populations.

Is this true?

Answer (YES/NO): NO